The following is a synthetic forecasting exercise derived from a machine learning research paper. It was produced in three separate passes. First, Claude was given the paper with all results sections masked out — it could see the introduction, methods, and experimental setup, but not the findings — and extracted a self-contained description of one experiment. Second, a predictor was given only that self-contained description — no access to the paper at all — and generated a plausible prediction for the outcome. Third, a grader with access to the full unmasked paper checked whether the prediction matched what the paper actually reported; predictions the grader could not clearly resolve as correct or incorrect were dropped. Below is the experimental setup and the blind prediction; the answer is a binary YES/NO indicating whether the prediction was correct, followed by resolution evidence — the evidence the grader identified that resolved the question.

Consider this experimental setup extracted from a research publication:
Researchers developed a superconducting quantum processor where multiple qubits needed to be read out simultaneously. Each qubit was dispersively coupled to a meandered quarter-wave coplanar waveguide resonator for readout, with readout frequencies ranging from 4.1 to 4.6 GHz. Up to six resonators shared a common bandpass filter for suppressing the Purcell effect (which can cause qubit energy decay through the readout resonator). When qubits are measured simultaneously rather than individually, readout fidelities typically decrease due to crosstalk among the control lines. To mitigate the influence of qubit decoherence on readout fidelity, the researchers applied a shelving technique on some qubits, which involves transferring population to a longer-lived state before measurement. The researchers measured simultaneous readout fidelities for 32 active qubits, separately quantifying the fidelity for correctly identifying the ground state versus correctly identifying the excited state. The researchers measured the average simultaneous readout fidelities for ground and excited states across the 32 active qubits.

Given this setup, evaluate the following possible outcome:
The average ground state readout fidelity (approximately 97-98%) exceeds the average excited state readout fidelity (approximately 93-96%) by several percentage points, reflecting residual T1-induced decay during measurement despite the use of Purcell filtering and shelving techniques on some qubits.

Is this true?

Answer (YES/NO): NO